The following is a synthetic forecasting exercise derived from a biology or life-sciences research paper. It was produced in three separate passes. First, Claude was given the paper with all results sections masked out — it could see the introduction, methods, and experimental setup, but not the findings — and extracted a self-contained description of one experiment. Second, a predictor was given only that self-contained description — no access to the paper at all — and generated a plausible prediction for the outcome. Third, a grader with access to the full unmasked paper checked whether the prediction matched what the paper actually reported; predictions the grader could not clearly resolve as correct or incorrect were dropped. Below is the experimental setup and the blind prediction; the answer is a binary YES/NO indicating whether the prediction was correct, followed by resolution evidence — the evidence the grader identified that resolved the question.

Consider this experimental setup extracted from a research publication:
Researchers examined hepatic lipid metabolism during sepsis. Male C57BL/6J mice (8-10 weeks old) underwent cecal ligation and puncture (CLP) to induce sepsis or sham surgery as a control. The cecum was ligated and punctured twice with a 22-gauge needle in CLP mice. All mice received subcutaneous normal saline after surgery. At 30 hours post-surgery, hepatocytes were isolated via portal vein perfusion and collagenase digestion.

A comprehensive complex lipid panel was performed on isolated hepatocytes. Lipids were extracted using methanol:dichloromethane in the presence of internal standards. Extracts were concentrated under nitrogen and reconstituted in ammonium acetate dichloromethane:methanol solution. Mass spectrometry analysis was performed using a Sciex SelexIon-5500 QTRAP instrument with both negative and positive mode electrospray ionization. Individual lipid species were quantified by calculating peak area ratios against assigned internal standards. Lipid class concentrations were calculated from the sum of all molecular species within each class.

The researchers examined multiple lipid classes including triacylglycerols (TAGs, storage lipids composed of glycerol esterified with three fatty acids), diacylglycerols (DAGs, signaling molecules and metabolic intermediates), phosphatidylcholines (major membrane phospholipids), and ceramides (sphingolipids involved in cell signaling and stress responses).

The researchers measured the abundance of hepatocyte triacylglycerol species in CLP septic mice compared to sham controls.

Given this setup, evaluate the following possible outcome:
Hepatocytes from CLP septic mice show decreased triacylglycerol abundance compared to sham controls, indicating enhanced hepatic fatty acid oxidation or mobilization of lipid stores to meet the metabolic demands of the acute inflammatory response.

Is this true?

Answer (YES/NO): NO